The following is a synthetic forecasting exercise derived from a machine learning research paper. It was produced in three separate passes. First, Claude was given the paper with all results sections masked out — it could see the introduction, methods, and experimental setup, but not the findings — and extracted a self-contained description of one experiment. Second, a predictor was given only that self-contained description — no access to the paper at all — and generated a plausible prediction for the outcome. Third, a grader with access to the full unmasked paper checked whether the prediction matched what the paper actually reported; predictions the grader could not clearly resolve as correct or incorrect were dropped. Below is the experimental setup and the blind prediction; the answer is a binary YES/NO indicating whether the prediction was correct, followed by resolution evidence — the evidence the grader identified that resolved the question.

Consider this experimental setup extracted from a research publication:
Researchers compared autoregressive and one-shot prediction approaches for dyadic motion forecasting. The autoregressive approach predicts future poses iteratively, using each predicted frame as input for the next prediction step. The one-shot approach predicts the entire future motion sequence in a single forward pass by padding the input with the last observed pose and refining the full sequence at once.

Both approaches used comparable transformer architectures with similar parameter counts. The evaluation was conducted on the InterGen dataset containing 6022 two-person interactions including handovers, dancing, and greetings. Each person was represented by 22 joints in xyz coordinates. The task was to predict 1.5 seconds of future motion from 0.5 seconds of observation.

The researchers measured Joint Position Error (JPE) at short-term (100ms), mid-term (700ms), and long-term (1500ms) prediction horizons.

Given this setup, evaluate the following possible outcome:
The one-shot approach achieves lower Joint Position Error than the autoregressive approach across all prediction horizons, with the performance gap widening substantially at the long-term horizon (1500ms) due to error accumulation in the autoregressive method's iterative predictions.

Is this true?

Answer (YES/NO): NO